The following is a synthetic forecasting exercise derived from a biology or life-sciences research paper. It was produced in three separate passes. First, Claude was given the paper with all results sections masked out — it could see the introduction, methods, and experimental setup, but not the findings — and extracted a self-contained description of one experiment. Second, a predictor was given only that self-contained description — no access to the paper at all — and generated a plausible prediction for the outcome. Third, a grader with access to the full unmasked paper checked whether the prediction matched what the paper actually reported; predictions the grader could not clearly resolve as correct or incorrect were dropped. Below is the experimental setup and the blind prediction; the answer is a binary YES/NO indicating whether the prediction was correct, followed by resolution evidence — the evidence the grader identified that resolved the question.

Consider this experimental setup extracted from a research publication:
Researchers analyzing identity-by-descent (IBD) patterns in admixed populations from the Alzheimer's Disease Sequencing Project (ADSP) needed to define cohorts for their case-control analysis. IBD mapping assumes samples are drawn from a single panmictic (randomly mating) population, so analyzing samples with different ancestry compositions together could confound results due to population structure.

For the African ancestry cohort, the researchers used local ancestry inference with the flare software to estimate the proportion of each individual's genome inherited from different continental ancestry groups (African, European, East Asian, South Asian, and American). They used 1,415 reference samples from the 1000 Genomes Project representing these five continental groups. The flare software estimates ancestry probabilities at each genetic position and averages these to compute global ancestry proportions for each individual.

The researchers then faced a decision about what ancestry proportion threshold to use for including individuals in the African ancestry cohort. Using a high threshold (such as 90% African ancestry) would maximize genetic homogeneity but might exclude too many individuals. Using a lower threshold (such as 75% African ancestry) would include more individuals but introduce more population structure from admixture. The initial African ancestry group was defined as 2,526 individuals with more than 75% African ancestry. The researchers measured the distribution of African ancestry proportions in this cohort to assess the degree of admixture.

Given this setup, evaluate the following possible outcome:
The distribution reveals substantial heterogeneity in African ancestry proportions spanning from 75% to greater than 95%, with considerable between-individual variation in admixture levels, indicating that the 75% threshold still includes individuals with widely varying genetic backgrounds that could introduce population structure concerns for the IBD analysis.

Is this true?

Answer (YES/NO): NO